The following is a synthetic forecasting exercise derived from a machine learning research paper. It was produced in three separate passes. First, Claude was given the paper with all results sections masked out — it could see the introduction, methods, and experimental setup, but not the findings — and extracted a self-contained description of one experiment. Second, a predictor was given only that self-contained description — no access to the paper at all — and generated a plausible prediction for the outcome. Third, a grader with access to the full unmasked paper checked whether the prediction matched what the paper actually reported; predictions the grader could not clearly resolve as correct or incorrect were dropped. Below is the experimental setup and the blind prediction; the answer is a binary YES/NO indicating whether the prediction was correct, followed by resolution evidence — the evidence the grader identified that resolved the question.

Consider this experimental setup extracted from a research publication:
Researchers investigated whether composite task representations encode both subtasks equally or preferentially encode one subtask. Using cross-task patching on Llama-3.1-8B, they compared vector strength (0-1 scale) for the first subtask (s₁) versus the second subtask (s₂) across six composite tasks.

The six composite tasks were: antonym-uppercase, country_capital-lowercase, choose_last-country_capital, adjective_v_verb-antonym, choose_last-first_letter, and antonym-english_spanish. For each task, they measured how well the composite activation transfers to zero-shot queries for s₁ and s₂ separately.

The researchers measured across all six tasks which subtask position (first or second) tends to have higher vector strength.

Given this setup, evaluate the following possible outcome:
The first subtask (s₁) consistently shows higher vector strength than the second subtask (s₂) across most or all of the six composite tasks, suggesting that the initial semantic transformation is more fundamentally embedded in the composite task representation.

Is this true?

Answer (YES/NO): NO